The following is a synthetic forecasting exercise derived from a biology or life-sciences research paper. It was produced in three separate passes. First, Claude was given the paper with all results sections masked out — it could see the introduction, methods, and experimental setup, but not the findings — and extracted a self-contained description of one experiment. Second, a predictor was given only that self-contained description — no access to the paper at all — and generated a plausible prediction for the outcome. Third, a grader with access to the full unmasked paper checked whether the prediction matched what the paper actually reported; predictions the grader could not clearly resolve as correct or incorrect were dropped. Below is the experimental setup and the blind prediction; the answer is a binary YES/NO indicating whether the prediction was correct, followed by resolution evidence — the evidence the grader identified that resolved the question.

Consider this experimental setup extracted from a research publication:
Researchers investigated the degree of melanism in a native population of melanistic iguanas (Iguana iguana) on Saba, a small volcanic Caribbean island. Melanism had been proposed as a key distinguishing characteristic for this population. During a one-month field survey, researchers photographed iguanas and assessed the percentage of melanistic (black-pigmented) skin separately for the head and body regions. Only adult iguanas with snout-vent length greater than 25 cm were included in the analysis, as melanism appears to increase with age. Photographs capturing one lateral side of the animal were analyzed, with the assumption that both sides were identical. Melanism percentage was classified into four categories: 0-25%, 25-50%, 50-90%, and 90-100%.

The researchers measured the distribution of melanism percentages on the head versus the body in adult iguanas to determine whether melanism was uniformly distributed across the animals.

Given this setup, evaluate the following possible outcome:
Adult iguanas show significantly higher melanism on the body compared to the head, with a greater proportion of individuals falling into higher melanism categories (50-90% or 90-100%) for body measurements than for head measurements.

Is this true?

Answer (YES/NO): NO